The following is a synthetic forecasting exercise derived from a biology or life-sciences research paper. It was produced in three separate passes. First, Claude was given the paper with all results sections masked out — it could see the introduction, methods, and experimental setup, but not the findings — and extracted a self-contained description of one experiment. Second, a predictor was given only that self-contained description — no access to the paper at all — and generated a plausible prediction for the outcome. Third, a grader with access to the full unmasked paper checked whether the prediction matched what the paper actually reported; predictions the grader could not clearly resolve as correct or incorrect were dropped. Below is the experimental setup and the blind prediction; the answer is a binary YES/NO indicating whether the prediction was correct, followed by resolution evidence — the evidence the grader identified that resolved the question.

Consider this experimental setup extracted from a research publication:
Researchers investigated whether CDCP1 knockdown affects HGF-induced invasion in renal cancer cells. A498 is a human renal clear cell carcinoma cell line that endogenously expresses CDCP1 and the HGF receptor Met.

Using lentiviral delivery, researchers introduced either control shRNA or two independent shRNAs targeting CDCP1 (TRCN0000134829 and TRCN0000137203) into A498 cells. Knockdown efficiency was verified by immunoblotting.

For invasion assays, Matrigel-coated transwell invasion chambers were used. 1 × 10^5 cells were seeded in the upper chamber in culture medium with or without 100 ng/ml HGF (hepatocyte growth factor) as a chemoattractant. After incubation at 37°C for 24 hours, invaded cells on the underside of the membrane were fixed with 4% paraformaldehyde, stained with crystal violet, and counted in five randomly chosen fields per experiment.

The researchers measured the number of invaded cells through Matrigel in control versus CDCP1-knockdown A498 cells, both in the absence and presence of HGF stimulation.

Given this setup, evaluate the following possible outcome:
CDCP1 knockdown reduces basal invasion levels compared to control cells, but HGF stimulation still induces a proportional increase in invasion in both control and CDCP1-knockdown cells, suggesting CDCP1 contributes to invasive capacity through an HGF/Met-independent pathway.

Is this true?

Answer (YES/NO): NO